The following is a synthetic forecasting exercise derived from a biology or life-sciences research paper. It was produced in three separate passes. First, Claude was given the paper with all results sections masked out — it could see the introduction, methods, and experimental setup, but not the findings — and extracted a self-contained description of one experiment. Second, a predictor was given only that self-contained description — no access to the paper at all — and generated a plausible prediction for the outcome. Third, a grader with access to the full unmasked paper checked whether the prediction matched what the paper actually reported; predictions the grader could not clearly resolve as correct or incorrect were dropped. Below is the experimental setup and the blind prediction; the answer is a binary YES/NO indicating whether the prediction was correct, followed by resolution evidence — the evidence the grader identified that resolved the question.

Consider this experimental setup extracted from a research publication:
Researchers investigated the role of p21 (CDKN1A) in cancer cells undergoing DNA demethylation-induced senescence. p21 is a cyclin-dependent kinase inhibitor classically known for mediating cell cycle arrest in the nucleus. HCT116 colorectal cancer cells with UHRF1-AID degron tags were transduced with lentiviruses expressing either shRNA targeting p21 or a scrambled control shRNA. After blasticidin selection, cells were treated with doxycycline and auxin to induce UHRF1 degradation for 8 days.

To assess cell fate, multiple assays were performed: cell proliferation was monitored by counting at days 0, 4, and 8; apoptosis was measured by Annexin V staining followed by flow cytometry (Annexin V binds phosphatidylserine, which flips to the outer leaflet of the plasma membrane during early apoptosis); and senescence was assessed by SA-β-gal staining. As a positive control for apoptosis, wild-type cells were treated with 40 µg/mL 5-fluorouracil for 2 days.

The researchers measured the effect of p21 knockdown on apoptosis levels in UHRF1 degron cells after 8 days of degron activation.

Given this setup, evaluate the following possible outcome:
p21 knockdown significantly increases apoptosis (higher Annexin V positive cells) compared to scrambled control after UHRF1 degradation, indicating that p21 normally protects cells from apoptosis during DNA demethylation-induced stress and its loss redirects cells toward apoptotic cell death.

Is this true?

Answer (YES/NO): YES